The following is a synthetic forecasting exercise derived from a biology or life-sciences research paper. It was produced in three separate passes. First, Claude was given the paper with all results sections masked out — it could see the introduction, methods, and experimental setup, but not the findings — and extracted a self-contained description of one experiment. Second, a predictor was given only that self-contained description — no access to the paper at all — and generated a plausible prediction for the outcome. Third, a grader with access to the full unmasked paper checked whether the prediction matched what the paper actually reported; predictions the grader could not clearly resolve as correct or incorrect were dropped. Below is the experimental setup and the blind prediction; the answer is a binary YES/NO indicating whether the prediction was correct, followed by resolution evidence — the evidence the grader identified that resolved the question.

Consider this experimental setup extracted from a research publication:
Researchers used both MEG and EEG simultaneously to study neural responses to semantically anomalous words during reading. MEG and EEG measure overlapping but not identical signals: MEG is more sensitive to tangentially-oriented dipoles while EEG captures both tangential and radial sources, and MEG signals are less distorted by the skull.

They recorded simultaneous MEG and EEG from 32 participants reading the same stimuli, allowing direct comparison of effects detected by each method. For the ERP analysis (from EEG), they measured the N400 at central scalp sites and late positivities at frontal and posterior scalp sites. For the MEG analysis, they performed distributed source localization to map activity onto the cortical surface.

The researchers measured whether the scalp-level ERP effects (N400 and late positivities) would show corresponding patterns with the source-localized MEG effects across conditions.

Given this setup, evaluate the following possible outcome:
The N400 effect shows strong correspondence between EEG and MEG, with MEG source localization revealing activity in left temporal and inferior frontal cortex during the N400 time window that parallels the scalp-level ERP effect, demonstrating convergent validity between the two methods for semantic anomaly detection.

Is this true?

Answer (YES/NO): NO